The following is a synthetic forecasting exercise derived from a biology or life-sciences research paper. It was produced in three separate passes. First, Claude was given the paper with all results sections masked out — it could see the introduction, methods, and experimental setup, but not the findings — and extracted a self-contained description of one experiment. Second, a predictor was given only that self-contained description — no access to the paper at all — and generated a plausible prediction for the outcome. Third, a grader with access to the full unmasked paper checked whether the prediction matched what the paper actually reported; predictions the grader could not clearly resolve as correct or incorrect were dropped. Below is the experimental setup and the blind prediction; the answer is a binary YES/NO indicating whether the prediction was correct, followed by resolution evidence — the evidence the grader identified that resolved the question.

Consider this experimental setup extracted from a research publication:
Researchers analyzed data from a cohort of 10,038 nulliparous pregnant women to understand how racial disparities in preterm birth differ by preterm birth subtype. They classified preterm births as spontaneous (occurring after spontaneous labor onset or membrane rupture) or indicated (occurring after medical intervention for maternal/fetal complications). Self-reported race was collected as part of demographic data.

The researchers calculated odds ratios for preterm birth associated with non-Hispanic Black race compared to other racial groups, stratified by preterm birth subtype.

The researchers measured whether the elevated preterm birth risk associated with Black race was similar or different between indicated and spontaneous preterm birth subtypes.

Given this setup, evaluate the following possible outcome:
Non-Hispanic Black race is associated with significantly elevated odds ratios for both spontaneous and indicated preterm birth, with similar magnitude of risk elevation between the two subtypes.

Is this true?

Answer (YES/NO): NO